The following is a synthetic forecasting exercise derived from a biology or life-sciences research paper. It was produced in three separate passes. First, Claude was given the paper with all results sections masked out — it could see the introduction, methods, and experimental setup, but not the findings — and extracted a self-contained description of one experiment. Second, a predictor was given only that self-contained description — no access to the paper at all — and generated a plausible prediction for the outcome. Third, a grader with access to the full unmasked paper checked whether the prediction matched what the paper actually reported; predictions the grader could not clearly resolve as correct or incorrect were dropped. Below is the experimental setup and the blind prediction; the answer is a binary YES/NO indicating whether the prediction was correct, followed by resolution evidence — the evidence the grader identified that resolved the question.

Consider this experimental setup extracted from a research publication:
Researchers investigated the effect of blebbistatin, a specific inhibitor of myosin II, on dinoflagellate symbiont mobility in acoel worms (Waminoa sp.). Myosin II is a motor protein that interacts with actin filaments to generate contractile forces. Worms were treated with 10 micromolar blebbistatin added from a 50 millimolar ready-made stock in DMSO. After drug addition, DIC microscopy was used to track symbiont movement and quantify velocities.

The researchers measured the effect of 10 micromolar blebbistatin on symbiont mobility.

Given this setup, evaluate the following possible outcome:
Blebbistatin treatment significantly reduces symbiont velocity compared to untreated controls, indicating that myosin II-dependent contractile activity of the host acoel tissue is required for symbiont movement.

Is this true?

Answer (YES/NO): NO